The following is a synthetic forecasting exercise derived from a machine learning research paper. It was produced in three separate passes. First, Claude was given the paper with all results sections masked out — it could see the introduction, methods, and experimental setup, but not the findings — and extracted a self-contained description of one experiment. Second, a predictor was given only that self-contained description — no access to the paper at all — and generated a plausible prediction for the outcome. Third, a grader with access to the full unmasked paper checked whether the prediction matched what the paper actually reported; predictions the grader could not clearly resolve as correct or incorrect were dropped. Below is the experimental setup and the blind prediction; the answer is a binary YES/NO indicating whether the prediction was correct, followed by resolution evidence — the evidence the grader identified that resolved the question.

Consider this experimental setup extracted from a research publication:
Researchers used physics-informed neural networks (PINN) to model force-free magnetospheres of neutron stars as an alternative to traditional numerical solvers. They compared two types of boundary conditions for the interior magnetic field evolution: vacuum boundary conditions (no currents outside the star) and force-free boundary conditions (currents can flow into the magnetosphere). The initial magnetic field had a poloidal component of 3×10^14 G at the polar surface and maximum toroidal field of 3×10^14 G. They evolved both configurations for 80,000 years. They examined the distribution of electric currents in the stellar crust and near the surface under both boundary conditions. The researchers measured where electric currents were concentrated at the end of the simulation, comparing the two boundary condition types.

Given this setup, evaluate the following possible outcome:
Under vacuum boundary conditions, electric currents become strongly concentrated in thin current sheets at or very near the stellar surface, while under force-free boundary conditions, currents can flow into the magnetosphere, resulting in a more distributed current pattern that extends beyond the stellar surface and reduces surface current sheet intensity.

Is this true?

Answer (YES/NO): NO